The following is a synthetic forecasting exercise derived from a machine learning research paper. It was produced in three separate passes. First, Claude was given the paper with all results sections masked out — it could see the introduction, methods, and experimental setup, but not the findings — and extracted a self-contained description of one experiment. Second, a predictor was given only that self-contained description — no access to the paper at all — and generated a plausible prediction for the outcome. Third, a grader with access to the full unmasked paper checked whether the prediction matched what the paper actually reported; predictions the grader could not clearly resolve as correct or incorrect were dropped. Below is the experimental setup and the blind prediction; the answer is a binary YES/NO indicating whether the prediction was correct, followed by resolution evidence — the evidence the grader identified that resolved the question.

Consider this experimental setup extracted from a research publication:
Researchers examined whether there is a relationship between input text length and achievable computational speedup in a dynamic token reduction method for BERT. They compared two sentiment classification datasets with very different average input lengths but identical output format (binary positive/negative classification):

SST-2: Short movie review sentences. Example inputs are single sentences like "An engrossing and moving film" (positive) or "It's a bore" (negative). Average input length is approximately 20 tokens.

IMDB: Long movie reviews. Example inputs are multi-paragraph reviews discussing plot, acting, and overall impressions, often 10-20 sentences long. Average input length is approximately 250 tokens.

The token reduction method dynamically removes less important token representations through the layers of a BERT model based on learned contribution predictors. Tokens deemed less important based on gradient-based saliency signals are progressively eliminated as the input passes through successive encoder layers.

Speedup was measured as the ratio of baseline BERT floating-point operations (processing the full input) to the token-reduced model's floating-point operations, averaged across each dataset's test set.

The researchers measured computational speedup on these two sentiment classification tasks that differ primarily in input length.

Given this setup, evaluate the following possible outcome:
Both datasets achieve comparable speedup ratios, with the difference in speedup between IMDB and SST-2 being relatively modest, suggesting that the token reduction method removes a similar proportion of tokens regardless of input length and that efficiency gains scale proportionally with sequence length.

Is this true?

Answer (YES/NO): NO